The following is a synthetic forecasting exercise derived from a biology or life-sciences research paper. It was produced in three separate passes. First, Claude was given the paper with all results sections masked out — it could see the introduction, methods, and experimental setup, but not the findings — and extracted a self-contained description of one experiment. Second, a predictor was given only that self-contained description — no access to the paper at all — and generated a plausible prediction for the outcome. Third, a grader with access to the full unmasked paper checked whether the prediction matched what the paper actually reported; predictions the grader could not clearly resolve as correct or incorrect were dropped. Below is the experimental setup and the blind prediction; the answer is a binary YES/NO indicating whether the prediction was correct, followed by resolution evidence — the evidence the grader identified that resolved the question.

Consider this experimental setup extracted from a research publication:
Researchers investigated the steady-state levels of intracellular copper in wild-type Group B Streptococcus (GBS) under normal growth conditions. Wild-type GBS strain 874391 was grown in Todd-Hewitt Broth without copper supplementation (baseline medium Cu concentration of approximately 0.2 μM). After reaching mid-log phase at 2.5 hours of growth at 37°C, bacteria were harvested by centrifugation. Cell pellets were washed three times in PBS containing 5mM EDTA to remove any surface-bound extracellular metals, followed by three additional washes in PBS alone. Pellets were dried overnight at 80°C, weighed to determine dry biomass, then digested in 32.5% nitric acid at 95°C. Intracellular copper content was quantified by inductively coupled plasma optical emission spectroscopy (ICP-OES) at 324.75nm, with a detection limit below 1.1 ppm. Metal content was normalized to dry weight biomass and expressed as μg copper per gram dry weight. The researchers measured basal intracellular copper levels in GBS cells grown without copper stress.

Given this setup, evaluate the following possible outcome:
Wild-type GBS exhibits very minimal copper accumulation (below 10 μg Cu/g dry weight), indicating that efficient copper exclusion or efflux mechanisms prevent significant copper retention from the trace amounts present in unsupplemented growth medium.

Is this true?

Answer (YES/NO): YES